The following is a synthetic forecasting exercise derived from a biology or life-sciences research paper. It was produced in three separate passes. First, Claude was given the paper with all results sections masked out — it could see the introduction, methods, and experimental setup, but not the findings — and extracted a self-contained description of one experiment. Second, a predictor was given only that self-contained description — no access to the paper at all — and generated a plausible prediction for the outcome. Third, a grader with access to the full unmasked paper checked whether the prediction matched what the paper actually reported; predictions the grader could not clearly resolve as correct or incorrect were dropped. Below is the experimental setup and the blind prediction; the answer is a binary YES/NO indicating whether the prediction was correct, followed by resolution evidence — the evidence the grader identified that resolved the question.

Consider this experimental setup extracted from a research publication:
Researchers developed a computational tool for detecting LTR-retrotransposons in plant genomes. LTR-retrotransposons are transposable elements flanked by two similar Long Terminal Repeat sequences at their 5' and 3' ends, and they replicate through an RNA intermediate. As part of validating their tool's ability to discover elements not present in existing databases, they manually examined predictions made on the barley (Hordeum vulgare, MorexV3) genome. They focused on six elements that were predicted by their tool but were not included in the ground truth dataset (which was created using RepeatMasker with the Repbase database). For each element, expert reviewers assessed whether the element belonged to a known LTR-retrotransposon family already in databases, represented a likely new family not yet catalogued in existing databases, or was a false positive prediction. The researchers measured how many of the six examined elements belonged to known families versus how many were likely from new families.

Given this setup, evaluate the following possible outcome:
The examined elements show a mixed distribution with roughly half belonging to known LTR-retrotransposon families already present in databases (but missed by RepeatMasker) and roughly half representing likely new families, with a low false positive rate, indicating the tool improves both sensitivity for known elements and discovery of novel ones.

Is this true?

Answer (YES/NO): NO